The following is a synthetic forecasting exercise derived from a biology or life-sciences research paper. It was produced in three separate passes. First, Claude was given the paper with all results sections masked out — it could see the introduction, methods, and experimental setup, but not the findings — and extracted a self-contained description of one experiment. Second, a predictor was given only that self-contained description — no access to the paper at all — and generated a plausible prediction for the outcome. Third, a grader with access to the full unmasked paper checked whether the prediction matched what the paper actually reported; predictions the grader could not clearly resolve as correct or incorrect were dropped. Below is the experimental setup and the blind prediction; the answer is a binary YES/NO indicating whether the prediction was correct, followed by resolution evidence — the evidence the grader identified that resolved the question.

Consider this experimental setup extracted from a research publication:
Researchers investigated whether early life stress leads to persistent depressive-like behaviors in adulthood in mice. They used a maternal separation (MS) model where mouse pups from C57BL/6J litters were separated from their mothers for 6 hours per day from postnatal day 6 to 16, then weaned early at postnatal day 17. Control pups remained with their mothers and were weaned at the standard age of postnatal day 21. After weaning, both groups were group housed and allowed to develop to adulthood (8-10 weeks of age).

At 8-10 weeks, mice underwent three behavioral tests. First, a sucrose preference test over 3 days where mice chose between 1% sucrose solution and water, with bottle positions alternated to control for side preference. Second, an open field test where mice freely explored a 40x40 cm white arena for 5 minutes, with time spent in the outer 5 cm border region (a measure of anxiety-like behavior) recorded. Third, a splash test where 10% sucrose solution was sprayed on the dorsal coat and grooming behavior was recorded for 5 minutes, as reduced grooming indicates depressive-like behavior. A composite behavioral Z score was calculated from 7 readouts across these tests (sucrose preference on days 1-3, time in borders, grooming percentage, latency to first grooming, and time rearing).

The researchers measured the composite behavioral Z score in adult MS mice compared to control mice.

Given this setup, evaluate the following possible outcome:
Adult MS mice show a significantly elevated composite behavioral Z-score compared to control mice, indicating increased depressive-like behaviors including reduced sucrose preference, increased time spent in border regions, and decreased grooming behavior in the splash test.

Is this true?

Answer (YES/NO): NO